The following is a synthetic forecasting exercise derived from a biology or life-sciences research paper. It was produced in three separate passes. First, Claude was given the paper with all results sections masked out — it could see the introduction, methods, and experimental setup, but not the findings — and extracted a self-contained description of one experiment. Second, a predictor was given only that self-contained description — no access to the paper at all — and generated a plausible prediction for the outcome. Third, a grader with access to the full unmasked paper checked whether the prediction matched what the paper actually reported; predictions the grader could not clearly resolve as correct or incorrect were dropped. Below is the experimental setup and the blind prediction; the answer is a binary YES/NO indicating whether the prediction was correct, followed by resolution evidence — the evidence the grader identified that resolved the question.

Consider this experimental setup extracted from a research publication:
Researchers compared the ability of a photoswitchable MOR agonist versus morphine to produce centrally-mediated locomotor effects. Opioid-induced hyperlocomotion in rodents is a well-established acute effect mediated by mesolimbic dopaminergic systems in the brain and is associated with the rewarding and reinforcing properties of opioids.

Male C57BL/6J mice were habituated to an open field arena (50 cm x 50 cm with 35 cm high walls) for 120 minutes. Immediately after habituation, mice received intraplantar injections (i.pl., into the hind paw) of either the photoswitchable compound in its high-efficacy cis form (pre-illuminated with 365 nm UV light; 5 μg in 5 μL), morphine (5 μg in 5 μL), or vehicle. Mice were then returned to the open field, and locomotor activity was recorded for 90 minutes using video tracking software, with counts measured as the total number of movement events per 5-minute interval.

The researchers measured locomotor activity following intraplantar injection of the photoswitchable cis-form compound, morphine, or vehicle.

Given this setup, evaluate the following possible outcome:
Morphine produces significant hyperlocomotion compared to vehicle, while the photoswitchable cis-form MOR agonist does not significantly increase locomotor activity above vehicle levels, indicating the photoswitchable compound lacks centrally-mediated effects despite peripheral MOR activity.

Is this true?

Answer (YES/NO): YES